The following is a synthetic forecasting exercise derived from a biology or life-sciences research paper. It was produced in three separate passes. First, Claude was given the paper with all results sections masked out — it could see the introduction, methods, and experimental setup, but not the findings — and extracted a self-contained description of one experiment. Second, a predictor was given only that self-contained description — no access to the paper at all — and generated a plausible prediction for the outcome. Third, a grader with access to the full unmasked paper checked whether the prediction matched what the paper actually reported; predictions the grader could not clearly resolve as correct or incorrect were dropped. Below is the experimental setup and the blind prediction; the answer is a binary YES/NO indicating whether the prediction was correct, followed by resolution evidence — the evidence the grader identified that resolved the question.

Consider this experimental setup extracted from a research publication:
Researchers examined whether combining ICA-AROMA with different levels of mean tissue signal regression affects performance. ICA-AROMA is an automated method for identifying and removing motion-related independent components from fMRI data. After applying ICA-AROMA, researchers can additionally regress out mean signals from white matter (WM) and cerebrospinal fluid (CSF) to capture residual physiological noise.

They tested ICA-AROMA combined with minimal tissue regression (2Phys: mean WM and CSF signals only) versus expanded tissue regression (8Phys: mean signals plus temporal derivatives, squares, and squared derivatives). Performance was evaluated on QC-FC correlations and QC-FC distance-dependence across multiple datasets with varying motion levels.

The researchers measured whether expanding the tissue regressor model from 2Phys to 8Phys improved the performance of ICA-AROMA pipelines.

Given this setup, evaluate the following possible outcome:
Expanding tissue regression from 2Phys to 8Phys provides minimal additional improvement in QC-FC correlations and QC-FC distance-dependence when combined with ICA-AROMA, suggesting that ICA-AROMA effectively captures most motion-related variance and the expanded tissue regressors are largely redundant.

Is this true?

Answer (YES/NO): YES